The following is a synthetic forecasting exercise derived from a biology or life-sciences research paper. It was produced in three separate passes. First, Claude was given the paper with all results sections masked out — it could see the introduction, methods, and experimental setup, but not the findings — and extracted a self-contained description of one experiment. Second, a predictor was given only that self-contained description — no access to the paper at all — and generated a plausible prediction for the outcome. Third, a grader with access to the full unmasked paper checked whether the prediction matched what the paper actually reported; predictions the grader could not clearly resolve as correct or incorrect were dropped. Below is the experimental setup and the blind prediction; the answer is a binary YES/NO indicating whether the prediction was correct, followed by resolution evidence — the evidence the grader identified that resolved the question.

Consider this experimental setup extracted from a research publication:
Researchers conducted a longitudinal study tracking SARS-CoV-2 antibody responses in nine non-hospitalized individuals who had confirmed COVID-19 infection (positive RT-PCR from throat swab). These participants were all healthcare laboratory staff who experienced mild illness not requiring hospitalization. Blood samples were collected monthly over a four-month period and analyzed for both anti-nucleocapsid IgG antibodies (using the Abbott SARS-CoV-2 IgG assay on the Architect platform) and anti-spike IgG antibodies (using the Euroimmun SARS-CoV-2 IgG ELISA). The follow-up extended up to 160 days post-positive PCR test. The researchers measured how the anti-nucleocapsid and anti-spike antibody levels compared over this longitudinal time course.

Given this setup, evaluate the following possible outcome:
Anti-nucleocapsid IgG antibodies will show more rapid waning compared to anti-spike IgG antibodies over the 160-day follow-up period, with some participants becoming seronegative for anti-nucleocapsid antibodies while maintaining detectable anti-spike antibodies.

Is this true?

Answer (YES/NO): YES